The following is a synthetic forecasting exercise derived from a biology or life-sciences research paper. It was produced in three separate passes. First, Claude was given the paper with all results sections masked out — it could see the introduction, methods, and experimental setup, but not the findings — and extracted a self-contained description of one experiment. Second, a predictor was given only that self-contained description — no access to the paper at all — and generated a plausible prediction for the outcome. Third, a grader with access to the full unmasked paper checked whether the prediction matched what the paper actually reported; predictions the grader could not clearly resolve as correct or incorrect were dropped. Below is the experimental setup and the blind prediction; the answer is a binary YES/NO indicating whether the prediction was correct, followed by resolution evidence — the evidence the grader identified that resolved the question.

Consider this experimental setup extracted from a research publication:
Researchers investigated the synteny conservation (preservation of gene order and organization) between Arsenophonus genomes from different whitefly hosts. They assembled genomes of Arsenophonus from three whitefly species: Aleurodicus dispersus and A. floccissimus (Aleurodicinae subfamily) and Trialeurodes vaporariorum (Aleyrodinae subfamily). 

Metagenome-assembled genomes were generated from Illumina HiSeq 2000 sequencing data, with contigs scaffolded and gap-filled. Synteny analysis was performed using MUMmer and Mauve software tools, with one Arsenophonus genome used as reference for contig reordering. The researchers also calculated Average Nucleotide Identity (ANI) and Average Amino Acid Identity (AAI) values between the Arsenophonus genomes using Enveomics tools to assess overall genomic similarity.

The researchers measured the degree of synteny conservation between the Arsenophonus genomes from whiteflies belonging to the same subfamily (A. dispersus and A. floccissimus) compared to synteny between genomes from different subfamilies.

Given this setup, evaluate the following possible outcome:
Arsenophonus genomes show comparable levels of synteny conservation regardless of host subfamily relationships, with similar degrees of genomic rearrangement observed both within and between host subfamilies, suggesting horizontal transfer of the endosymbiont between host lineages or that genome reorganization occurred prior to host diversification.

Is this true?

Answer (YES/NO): NO